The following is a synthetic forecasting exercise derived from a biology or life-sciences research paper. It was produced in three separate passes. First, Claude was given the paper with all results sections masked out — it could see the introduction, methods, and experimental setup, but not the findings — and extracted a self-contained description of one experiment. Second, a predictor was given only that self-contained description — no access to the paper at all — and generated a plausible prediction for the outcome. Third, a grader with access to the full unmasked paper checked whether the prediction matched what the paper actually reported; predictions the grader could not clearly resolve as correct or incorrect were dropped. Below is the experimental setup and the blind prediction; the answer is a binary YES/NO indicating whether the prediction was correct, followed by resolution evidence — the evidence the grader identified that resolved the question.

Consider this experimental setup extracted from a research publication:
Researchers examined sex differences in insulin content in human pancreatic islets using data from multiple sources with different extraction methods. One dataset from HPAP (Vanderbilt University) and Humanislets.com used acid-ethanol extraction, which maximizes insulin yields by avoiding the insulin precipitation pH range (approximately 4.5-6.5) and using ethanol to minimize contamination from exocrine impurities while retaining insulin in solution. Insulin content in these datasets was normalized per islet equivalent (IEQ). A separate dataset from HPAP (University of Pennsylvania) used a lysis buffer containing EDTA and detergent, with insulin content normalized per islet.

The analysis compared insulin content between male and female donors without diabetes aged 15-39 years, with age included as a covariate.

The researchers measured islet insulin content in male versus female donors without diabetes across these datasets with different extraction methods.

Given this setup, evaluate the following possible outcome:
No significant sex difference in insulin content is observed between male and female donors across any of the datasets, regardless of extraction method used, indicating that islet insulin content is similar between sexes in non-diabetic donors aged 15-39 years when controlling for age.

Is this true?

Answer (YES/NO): YES